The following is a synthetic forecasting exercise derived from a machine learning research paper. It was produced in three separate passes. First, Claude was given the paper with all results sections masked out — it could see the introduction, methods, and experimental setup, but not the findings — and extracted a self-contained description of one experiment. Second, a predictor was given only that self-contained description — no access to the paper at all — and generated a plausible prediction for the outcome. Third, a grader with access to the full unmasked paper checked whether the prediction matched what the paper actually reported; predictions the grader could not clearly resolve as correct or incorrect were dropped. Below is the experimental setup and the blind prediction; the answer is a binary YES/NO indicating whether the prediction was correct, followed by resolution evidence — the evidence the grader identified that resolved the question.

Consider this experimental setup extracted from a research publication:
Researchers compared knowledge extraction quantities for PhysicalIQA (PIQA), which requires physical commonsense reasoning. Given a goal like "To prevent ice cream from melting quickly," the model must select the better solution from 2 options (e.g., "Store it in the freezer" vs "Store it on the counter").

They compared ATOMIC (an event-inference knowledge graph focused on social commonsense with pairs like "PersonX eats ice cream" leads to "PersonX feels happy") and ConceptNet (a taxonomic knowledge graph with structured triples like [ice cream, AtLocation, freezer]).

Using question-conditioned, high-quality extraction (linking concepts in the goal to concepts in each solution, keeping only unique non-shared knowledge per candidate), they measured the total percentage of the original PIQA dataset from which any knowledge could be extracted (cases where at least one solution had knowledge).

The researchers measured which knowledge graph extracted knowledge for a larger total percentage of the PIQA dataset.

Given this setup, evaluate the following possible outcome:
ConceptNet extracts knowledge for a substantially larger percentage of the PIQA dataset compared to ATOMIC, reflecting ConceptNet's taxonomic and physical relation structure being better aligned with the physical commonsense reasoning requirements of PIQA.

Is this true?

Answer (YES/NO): YES